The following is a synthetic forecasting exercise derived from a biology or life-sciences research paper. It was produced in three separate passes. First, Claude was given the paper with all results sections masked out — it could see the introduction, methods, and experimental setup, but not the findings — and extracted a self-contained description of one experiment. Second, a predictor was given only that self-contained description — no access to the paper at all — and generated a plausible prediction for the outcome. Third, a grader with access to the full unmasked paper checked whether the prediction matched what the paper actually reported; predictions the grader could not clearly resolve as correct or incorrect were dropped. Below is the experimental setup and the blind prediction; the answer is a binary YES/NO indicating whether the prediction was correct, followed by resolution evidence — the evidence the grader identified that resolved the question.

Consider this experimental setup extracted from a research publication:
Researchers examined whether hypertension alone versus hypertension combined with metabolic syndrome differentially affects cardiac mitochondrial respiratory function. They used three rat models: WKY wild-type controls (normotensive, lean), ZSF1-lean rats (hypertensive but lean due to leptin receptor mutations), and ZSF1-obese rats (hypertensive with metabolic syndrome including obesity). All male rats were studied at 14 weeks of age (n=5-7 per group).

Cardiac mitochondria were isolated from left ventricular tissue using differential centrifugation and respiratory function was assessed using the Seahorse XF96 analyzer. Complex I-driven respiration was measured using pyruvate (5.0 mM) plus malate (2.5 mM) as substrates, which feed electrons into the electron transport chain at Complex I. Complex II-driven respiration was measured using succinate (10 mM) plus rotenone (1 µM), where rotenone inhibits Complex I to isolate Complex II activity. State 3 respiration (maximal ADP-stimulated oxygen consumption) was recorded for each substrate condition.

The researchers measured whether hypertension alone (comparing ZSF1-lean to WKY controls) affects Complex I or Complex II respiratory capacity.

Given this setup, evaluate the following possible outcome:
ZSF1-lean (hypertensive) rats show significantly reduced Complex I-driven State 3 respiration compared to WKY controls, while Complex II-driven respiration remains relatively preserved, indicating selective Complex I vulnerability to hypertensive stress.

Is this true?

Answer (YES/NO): NO